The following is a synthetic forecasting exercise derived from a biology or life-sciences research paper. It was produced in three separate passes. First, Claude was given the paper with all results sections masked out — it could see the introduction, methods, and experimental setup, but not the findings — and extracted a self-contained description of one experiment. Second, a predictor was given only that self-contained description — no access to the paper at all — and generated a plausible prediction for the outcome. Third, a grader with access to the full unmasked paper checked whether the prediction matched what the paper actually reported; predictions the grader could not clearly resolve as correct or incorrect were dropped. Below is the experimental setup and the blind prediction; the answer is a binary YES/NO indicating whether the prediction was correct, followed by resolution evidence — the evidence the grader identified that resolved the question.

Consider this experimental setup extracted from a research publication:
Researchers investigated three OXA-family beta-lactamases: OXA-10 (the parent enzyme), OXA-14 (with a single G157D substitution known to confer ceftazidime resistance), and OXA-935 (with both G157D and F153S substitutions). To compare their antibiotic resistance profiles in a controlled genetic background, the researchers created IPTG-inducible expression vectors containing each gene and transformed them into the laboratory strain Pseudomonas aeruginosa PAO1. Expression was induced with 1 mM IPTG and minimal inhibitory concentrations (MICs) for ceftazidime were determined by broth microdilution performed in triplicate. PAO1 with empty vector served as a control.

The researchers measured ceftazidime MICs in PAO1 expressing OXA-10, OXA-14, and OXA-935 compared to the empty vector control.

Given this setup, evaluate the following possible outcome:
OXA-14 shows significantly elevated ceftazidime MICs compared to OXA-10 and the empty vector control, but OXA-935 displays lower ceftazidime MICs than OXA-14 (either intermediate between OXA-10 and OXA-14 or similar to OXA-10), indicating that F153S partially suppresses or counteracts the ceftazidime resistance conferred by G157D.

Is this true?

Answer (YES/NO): NO